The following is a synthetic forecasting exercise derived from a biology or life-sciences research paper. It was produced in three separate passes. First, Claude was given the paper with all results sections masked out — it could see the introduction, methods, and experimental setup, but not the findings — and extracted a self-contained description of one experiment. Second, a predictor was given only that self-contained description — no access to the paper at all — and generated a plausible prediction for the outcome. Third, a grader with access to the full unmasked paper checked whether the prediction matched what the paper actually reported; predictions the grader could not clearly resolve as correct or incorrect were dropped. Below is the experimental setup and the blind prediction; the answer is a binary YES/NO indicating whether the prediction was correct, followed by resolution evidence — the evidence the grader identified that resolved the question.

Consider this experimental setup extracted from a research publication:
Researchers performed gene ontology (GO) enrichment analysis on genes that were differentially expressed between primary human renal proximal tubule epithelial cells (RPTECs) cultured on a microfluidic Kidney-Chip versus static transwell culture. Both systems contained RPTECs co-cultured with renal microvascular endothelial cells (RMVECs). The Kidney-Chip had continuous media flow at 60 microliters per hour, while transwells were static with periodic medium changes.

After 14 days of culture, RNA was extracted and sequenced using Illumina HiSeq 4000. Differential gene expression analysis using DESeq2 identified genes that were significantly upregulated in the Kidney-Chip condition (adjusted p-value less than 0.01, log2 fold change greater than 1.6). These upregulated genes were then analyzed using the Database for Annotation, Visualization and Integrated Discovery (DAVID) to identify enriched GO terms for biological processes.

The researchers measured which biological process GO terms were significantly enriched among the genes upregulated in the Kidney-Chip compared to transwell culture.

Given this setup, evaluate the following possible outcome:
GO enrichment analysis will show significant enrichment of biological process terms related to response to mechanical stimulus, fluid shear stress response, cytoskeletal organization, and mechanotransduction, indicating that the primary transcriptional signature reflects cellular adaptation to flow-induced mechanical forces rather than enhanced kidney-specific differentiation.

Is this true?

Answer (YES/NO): NO